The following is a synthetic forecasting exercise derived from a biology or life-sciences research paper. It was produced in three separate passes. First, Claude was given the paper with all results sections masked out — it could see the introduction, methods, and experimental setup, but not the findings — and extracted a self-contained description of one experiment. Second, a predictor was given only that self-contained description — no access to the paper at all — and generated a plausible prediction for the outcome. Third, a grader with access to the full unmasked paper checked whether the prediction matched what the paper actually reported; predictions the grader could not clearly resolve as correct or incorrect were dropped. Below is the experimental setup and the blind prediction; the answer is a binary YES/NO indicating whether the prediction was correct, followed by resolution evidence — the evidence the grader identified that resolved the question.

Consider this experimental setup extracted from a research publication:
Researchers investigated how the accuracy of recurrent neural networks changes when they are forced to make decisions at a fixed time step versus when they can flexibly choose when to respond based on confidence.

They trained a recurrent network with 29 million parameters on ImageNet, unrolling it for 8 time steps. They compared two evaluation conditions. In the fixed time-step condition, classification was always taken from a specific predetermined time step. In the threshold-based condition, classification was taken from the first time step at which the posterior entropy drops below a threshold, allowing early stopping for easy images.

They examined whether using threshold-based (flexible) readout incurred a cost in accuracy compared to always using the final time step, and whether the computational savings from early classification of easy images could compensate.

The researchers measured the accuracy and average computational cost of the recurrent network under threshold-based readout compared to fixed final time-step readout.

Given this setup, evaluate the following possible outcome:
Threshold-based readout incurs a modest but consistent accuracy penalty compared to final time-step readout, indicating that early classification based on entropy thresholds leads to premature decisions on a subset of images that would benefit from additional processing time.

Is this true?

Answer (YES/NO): NO